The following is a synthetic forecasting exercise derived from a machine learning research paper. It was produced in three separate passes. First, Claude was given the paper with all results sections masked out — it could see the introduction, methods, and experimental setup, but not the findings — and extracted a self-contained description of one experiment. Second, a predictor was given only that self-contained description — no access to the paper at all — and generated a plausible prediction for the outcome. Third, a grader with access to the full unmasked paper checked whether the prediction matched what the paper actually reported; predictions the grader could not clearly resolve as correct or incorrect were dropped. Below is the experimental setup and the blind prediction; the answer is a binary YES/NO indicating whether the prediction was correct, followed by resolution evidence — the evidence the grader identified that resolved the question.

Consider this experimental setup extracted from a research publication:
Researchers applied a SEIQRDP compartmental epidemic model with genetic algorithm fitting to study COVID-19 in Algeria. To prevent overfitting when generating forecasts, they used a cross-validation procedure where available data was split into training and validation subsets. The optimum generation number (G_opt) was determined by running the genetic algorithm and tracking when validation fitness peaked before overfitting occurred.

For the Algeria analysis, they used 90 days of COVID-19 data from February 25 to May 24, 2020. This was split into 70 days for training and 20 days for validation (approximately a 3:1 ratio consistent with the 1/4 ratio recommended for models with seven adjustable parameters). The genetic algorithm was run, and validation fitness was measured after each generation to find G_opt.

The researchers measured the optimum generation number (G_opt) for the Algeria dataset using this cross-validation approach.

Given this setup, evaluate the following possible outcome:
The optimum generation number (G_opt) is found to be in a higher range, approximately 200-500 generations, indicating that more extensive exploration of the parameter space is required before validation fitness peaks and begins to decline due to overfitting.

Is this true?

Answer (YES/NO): NO